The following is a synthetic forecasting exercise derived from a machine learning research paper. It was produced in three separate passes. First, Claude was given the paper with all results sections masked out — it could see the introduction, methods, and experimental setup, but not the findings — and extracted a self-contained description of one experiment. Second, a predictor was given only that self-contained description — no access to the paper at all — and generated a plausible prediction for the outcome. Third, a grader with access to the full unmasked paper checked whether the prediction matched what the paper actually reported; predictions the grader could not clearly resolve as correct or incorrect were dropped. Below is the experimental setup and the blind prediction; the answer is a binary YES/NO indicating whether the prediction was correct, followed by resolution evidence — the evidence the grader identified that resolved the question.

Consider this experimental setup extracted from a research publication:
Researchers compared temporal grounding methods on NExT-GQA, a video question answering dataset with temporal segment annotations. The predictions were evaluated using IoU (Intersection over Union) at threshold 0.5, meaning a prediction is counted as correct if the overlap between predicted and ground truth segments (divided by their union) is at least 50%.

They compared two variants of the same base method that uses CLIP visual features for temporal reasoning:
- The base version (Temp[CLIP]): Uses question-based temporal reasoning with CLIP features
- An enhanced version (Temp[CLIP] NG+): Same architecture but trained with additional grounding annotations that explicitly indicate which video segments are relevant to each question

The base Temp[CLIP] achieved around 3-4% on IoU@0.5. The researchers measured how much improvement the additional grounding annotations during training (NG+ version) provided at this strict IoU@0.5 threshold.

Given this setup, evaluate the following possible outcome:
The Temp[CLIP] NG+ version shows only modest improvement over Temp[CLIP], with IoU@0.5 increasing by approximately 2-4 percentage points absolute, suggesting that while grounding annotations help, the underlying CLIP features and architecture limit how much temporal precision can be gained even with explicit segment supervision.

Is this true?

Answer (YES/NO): NO